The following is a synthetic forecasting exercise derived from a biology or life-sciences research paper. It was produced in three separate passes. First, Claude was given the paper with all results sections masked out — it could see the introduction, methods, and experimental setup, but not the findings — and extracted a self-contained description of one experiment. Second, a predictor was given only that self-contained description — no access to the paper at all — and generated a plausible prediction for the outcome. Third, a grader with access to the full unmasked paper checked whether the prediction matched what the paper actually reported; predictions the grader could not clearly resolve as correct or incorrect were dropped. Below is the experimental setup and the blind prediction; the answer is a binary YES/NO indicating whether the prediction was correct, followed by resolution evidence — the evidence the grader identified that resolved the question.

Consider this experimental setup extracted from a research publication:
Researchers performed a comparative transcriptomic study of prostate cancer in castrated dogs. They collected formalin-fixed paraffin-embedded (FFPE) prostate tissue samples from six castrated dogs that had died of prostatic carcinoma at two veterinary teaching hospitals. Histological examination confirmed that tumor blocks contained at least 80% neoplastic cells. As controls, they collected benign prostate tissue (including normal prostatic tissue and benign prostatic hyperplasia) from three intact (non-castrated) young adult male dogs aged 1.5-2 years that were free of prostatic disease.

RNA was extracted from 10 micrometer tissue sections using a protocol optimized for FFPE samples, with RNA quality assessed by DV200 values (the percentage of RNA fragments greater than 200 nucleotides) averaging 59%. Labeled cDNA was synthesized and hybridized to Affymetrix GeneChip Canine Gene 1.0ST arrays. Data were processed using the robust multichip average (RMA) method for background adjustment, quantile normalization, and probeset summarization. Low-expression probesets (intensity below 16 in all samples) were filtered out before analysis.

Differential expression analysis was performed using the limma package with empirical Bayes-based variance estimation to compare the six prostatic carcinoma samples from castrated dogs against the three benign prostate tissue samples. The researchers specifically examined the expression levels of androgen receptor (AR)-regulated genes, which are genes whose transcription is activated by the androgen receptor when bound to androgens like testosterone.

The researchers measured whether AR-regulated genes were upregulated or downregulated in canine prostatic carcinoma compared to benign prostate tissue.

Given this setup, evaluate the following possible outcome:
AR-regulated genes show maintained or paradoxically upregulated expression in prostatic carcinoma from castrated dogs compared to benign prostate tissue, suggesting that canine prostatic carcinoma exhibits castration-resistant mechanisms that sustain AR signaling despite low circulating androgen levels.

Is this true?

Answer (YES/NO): NO